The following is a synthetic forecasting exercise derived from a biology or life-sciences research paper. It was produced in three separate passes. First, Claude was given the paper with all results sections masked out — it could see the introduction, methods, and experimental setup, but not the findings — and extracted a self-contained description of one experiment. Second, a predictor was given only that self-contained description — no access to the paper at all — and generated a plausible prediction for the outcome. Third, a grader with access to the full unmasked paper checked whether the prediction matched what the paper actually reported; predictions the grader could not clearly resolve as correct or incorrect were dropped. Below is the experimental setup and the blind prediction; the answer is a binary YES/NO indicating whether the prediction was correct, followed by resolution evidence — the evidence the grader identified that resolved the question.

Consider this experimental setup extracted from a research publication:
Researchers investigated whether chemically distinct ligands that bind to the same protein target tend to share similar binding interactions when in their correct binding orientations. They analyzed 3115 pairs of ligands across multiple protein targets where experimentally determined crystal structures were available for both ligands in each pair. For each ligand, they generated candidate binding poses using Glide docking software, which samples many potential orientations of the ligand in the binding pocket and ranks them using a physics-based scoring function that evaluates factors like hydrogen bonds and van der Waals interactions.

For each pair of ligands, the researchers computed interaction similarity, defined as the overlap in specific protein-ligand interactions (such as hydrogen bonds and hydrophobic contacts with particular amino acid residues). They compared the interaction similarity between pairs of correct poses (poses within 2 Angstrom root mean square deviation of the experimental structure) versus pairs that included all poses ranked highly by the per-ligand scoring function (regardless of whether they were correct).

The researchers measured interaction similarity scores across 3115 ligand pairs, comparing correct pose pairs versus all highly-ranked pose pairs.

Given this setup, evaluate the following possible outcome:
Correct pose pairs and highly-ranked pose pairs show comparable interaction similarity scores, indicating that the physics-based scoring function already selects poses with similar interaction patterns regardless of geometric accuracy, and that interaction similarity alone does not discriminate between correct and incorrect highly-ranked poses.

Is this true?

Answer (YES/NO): NO